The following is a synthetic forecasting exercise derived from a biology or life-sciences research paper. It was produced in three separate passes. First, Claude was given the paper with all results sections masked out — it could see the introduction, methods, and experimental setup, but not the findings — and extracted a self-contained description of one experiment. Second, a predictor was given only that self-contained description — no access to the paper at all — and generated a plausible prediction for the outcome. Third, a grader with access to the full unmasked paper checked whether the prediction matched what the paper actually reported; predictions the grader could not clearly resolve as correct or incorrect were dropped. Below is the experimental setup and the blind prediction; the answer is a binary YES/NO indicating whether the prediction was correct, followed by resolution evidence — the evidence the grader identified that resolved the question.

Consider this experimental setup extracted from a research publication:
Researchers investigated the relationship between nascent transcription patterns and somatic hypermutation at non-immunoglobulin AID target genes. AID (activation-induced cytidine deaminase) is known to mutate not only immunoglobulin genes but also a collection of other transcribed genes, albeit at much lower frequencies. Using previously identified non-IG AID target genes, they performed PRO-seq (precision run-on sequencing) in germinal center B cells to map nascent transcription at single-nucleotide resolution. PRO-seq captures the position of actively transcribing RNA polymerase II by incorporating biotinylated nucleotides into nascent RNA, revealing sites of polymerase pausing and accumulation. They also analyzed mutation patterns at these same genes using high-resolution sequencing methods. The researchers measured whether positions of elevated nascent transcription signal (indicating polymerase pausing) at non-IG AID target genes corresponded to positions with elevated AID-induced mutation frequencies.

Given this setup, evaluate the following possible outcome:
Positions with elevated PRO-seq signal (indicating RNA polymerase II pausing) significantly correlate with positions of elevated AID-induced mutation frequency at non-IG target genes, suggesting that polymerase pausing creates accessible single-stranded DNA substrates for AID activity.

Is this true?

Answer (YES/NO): NO